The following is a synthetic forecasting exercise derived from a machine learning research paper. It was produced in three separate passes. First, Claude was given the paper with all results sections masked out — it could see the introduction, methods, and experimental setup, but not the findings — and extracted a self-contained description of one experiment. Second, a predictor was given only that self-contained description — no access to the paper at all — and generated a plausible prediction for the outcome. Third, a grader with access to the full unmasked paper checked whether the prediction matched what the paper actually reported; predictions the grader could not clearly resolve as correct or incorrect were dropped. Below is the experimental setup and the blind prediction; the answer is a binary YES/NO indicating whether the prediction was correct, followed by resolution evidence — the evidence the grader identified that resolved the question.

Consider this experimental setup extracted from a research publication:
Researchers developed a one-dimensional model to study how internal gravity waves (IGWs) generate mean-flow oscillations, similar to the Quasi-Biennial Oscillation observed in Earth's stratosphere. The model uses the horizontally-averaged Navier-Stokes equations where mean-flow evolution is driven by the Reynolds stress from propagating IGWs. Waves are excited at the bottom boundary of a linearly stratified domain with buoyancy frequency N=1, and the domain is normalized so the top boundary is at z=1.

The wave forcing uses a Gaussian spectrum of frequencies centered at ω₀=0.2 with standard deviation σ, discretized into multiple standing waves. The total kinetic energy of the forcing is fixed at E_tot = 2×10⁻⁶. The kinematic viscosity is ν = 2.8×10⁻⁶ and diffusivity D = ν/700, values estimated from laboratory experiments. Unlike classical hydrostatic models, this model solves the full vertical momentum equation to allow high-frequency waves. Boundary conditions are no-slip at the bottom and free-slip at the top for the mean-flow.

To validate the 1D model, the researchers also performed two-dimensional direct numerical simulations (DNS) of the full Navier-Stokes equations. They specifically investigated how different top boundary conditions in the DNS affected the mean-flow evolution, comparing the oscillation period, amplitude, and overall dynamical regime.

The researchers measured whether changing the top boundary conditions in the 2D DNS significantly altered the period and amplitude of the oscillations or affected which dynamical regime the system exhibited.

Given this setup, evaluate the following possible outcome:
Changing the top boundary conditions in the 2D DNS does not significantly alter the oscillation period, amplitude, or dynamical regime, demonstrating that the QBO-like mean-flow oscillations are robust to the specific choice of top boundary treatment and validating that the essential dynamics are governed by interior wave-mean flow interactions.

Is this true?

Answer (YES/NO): YES